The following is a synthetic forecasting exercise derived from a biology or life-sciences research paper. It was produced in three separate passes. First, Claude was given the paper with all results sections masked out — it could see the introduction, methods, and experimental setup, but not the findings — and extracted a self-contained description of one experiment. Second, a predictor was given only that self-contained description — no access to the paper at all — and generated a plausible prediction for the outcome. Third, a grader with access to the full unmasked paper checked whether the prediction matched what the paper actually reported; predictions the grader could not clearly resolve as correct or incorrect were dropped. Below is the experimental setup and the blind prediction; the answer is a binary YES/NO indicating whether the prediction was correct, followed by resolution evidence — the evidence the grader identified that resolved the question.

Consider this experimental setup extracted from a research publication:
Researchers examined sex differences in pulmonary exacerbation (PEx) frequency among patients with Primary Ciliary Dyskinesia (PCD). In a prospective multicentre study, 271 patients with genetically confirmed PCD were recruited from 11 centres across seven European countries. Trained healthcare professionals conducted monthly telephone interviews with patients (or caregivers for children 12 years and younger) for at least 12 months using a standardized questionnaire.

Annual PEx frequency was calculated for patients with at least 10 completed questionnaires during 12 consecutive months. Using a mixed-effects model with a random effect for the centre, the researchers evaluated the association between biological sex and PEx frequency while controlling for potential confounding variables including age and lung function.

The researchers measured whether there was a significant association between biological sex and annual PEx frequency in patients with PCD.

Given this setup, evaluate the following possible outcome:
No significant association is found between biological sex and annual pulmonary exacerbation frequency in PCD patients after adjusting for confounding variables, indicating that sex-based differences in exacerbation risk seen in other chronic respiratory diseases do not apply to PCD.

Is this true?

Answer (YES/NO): NO